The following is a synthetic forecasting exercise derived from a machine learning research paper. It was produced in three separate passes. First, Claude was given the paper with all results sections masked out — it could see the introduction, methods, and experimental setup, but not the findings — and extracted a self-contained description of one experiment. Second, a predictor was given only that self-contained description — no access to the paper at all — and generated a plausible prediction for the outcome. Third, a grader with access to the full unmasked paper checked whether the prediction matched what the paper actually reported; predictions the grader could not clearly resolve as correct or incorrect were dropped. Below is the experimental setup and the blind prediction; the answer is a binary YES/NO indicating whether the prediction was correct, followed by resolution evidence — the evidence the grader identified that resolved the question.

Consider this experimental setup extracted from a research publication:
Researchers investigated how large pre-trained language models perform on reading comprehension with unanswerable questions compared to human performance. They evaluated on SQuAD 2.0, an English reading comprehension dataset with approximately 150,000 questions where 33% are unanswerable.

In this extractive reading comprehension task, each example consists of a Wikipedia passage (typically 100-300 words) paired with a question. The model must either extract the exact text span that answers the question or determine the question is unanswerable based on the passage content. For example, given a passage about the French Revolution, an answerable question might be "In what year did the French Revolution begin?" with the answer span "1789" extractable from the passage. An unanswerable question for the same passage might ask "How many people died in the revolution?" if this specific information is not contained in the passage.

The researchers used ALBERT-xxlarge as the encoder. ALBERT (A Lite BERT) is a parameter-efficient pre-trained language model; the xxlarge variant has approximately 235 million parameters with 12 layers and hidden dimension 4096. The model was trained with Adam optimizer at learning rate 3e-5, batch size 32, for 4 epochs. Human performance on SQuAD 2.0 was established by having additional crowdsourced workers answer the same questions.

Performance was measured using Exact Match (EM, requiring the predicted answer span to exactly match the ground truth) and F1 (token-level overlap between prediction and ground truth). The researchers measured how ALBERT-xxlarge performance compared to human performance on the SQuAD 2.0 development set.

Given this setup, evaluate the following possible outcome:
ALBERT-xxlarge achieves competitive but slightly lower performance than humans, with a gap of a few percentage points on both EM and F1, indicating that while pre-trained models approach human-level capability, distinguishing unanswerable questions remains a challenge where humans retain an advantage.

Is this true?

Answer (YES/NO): NO